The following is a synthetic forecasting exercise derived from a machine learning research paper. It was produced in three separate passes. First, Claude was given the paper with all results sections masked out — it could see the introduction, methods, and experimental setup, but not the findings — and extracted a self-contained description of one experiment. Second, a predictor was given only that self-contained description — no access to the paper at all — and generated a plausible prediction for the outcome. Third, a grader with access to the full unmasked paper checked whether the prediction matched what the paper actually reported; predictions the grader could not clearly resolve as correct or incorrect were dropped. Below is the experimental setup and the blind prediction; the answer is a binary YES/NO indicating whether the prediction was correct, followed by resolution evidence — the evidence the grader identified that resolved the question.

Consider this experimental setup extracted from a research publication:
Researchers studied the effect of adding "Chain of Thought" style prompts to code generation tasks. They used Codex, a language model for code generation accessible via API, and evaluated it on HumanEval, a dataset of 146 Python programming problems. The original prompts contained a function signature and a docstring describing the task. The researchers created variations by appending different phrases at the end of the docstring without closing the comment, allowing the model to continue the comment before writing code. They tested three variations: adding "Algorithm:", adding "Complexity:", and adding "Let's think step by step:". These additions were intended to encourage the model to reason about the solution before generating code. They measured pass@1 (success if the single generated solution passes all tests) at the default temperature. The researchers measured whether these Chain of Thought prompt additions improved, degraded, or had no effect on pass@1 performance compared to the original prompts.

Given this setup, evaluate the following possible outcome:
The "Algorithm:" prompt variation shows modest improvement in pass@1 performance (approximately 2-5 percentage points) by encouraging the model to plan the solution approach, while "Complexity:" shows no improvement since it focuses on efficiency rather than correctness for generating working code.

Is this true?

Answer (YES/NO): NO